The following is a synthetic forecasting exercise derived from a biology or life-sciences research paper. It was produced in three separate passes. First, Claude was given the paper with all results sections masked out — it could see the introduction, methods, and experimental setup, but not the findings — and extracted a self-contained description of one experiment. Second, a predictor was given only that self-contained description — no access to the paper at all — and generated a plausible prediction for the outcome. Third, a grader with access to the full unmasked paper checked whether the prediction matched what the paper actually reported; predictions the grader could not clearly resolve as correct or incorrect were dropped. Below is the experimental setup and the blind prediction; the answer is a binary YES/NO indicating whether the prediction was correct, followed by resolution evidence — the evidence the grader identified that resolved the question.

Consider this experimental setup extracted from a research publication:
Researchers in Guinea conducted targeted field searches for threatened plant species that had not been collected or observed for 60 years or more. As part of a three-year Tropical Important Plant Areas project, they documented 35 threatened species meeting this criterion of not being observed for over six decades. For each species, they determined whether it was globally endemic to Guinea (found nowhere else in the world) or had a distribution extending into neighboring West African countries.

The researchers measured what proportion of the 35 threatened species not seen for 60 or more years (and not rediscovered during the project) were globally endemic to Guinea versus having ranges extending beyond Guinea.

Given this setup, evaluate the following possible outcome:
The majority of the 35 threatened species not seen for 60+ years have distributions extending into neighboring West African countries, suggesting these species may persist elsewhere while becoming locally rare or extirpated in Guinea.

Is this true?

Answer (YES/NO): NO